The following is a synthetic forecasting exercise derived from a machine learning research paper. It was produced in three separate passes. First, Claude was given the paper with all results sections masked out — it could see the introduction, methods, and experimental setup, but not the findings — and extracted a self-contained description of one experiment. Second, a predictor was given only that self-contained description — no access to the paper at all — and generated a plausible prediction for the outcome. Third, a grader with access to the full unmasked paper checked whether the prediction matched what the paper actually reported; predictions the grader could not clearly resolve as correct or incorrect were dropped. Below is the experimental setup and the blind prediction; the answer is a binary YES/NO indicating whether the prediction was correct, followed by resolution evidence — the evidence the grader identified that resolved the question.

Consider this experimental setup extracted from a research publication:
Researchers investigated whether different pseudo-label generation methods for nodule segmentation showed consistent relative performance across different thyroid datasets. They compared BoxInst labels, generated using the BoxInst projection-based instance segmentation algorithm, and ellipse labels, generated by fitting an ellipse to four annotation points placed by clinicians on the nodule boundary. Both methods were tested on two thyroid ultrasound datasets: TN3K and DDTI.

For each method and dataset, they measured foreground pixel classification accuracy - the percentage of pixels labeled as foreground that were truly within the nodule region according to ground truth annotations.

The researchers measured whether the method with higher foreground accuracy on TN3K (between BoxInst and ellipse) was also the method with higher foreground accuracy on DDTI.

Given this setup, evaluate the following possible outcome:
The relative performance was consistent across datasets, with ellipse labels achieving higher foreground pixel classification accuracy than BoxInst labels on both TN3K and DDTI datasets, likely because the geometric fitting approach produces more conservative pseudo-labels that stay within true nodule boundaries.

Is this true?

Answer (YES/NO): YES